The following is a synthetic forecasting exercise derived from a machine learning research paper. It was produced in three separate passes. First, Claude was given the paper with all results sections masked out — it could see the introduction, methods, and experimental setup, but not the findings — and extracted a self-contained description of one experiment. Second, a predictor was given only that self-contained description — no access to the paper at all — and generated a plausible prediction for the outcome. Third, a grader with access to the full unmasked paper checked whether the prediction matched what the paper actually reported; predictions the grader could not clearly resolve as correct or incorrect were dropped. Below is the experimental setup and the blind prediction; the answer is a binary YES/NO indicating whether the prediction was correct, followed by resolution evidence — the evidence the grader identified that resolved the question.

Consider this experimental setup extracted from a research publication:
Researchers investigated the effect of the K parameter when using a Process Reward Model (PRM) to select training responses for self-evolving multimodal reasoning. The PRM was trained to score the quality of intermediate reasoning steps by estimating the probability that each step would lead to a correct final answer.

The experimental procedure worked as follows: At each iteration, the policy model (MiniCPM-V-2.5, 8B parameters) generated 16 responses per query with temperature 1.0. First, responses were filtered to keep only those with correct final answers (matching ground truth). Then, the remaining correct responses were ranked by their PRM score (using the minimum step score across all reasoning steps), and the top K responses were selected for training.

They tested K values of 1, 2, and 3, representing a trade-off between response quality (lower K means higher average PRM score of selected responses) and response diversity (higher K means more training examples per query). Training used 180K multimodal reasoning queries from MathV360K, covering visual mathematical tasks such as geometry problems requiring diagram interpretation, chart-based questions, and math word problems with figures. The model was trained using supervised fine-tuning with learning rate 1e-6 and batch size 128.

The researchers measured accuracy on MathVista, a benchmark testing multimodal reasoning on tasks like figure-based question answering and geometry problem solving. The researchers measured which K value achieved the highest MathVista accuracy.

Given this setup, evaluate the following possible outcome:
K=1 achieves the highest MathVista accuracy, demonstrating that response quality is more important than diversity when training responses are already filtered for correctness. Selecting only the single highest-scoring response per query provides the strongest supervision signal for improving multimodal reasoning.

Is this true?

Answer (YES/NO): NO